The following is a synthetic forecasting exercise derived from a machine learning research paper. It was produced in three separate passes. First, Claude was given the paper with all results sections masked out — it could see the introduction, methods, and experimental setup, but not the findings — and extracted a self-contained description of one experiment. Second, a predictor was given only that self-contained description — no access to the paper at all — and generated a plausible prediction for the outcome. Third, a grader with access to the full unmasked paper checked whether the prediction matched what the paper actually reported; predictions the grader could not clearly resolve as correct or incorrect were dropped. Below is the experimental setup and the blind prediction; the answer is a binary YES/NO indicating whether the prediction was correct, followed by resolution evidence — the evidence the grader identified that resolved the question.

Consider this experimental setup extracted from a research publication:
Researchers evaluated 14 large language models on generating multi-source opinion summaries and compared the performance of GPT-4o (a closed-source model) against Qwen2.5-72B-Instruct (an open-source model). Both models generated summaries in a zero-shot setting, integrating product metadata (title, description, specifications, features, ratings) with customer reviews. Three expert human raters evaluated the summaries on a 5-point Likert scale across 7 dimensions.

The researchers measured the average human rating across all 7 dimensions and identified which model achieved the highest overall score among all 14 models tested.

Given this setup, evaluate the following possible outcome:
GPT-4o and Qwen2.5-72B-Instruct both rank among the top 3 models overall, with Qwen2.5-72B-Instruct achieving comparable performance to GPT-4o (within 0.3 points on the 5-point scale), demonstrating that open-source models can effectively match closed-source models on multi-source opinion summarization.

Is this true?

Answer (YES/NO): YES